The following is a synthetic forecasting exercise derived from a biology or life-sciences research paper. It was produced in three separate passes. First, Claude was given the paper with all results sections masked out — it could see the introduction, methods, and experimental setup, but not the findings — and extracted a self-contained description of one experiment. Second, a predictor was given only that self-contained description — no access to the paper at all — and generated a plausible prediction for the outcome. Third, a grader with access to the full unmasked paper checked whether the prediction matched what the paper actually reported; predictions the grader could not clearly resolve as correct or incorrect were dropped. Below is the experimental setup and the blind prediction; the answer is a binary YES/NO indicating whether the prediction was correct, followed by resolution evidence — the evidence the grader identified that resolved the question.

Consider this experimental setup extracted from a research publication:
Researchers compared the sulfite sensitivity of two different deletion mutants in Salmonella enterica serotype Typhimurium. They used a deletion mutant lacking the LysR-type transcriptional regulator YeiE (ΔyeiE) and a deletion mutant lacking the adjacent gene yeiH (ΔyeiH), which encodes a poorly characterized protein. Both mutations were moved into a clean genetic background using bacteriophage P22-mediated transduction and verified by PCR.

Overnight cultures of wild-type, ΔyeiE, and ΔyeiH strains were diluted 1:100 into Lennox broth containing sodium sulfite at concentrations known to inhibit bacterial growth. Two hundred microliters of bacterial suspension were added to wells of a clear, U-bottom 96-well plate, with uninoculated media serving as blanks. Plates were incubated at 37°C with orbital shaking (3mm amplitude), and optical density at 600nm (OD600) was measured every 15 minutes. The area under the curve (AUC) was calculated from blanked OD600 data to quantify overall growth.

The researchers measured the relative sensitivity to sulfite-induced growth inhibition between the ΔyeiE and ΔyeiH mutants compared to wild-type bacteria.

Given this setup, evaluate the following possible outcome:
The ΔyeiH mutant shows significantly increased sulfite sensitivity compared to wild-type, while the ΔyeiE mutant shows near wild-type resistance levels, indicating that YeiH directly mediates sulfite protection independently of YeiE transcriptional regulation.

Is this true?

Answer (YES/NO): NO